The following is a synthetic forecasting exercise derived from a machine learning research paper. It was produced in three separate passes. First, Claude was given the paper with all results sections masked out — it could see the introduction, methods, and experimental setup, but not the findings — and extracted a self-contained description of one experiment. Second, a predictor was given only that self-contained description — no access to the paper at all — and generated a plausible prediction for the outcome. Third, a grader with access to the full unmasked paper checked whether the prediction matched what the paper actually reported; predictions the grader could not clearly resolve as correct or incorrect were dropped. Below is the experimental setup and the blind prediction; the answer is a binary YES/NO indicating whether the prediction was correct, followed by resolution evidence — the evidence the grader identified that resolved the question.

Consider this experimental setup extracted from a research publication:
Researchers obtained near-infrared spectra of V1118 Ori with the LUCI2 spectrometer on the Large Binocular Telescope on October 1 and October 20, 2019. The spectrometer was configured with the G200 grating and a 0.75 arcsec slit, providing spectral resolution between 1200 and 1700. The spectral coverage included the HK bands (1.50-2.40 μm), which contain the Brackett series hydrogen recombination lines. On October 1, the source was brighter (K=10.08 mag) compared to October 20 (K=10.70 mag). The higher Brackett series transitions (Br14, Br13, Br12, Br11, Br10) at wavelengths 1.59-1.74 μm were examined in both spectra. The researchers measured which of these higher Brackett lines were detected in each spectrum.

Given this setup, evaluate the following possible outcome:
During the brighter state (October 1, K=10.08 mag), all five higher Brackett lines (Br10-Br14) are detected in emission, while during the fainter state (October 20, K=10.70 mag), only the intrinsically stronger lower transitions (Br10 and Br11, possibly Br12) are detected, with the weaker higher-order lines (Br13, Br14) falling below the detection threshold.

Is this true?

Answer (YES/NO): YES